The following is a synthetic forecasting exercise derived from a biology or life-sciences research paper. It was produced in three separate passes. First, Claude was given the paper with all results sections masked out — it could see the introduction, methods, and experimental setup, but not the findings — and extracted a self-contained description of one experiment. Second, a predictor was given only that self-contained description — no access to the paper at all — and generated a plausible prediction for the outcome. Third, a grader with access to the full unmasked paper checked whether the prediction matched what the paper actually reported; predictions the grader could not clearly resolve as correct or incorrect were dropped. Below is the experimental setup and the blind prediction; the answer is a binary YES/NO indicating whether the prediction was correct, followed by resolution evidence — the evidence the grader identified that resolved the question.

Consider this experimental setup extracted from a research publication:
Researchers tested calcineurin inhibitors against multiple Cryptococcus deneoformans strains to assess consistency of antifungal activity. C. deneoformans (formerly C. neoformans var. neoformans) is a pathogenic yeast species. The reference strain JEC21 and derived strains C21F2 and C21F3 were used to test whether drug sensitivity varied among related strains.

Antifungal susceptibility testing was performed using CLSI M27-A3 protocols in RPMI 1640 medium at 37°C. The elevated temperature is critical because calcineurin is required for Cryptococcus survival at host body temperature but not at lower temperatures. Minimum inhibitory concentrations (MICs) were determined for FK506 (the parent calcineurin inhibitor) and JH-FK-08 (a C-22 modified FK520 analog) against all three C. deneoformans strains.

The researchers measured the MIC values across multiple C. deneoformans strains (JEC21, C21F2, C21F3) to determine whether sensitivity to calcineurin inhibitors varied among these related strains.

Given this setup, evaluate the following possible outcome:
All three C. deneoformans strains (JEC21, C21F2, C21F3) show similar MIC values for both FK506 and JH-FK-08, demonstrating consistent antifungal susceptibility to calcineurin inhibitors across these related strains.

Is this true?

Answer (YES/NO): NO